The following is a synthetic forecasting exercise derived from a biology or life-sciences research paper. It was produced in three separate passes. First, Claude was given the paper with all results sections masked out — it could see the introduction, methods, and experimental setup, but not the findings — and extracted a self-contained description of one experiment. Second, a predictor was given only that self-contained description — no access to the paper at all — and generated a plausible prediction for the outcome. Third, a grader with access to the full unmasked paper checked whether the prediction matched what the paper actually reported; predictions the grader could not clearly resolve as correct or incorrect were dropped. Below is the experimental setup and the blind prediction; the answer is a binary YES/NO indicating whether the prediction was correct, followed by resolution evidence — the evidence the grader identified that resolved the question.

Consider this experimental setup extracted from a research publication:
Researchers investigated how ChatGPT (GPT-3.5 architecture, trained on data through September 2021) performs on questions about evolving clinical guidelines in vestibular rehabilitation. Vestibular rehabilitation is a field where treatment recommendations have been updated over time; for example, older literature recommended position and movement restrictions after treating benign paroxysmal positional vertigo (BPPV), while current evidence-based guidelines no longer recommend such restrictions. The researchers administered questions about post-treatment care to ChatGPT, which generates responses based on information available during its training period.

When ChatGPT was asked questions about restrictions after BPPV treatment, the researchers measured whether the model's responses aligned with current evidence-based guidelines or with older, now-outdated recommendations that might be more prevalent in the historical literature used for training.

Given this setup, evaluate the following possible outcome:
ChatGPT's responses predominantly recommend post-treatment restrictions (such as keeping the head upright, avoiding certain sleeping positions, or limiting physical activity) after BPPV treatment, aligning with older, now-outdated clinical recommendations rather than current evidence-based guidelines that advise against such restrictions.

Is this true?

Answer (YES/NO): YES